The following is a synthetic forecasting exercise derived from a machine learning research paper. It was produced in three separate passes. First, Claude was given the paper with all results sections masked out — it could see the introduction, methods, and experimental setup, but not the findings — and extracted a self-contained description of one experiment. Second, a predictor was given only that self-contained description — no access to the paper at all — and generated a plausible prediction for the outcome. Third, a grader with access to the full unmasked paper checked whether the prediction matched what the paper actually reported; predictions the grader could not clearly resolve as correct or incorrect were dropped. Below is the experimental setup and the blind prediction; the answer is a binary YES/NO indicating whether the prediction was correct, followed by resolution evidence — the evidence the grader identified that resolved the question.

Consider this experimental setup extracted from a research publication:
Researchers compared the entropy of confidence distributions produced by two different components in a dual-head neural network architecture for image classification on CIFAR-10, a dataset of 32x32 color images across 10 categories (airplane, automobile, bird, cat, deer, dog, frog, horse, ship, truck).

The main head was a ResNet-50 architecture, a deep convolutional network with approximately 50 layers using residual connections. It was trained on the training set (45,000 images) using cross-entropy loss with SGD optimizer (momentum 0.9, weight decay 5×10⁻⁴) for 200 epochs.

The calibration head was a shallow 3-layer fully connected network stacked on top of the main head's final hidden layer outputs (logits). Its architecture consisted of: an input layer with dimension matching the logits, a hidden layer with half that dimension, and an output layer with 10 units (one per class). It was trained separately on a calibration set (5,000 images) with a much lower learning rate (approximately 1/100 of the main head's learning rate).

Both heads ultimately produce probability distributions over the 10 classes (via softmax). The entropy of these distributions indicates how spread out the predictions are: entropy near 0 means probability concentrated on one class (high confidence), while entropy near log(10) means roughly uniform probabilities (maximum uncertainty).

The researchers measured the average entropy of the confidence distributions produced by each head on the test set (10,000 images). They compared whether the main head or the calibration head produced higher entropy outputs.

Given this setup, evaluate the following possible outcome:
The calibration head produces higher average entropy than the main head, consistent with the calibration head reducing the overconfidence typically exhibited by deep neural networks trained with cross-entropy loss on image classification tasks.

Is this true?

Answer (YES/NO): YES